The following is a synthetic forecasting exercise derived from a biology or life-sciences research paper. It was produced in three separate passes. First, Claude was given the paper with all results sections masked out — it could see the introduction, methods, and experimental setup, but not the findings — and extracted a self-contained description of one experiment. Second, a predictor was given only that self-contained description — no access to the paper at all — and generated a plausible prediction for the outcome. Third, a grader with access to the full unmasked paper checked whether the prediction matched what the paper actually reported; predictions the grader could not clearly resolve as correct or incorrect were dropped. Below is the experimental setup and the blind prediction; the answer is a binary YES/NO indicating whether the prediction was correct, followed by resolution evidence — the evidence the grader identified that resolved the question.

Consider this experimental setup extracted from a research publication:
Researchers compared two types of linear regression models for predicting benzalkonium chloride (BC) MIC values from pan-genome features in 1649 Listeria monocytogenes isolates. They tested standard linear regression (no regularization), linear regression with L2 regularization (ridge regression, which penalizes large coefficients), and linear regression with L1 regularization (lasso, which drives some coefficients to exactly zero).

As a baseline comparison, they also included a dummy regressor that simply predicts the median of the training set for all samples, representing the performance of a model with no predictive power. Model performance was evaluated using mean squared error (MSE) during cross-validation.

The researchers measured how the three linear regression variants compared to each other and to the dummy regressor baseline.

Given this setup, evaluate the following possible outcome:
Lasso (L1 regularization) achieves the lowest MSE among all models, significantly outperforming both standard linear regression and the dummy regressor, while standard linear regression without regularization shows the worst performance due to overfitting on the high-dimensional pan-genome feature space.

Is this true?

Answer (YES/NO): NO